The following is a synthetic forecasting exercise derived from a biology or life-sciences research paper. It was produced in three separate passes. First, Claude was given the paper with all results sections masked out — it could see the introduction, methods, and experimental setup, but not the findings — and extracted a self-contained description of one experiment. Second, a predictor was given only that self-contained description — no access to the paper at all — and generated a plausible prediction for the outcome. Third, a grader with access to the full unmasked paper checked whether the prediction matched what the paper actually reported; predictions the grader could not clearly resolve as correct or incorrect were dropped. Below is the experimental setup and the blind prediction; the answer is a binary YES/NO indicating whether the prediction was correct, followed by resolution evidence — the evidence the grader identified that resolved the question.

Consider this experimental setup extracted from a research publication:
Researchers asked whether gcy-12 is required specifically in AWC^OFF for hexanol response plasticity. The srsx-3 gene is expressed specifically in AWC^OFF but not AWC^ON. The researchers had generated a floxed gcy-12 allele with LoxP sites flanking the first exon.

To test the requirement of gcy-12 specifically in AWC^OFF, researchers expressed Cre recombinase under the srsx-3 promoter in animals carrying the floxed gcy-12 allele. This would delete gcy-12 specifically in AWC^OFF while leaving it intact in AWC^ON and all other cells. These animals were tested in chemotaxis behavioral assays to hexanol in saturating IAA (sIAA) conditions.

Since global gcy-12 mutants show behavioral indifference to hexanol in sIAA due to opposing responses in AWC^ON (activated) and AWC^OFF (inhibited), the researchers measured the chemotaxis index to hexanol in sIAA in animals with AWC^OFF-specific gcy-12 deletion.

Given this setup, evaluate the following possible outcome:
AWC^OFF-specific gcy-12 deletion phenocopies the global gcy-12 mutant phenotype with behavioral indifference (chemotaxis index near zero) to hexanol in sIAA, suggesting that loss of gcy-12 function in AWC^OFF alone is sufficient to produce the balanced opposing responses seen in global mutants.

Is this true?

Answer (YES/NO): NO